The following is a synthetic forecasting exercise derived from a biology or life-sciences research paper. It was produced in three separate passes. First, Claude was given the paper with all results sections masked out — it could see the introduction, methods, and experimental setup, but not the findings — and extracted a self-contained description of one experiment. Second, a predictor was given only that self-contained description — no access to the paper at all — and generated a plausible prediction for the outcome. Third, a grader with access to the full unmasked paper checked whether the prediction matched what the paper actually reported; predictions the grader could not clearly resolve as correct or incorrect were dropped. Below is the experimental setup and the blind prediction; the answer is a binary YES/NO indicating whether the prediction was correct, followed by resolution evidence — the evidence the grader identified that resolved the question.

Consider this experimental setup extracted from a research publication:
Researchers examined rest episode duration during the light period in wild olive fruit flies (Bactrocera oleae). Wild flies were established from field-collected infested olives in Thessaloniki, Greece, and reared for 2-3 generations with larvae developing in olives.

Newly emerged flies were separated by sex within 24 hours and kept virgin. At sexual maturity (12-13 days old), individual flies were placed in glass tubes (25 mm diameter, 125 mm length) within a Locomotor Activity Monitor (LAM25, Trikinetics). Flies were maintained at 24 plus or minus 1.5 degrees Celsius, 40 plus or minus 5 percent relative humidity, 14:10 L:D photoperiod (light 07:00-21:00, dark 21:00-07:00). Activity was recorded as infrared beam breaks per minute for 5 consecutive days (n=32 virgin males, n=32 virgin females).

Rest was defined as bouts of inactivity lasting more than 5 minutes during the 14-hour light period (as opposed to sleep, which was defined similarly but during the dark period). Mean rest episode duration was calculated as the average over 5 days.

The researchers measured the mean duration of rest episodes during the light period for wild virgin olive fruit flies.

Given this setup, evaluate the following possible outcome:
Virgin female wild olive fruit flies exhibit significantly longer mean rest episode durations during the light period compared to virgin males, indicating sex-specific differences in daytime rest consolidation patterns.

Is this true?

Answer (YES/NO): NO